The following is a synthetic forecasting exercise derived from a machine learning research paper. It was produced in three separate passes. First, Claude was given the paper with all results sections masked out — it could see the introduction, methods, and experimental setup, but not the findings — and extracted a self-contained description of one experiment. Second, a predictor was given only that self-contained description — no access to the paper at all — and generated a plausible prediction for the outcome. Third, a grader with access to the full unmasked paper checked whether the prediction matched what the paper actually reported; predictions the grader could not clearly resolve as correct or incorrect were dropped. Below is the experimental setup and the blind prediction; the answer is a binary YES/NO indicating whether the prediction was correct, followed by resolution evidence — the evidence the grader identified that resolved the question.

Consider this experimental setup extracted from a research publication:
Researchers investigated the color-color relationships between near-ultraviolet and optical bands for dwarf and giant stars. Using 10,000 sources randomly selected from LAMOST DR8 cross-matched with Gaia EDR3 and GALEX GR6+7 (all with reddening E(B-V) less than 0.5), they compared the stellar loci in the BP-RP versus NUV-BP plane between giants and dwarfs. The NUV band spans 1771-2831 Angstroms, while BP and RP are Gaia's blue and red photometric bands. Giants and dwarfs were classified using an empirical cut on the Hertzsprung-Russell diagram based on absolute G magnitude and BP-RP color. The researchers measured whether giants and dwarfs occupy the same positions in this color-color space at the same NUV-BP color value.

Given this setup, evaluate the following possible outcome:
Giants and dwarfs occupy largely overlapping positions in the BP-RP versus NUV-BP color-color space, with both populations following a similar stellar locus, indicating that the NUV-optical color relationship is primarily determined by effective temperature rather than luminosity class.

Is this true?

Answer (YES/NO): NO